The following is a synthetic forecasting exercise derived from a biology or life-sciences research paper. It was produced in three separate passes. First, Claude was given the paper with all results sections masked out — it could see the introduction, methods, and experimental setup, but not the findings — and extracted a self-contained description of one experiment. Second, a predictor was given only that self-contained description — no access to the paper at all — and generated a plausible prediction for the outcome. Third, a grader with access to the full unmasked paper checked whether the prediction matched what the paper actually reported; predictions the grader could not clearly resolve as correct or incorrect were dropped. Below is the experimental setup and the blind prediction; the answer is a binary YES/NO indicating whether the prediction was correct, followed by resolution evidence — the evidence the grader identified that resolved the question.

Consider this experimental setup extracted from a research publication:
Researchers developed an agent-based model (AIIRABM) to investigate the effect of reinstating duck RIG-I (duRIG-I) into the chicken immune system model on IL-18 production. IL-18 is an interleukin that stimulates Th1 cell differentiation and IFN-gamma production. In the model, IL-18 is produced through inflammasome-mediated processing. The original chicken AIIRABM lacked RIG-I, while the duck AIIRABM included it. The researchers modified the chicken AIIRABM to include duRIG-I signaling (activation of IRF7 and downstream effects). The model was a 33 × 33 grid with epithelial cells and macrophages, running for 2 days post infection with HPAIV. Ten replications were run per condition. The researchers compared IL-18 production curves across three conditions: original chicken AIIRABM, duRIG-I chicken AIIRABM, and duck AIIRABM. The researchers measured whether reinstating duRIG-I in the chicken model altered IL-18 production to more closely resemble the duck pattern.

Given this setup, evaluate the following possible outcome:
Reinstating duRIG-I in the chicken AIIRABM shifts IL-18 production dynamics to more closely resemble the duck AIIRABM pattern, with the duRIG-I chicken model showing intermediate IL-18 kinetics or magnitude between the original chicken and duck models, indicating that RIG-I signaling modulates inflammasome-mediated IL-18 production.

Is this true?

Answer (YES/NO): YES